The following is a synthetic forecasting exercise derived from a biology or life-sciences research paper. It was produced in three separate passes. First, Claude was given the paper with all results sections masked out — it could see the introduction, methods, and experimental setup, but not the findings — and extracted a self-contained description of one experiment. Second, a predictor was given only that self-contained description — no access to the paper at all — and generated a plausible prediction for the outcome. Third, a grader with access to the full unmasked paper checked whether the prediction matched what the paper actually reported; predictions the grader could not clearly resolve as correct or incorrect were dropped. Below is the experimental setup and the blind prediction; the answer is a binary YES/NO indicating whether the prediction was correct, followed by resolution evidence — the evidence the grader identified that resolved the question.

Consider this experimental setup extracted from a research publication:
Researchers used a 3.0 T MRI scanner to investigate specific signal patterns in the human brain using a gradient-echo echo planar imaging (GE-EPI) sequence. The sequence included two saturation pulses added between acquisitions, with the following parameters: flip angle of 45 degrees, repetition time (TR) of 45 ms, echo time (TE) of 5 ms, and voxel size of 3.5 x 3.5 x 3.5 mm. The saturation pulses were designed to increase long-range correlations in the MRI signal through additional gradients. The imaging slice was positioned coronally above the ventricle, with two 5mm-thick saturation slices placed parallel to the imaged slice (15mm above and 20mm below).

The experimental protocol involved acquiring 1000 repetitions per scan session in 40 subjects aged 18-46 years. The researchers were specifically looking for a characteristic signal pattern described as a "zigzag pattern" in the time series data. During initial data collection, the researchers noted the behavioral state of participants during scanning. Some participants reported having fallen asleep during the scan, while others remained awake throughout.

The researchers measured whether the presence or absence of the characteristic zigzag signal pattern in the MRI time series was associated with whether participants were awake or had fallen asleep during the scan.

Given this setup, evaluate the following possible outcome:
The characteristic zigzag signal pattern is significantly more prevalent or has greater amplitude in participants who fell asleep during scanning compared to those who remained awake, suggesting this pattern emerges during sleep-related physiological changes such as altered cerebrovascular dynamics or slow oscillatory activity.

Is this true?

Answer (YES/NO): NO